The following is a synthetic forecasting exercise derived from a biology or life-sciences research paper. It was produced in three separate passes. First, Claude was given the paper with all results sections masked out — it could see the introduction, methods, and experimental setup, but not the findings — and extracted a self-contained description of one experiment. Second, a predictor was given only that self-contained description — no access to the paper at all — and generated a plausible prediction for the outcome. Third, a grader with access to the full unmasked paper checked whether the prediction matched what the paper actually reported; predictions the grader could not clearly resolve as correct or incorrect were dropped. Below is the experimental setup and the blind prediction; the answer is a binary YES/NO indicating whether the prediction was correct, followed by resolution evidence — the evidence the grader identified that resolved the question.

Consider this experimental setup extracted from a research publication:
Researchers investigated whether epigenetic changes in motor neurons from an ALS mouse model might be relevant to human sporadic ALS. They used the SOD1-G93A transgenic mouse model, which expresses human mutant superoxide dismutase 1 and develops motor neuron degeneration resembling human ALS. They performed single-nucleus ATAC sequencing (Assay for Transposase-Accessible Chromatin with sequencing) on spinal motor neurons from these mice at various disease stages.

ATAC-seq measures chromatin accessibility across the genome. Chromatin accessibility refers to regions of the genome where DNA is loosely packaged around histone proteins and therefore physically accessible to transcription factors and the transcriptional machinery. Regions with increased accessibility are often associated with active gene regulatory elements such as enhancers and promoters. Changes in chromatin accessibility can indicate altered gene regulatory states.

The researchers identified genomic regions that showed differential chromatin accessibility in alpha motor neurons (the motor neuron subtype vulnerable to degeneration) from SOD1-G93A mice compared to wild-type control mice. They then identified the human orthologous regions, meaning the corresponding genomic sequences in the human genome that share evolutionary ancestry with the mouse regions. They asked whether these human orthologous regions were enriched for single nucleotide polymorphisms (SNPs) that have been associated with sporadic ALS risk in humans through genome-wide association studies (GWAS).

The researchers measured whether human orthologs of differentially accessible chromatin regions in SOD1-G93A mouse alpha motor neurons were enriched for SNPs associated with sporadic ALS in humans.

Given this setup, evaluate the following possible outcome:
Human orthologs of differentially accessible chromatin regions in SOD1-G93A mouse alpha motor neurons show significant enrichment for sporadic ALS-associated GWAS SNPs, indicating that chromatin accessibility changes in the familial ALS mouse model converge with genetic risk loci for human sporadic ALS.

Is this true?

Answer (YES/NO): YES